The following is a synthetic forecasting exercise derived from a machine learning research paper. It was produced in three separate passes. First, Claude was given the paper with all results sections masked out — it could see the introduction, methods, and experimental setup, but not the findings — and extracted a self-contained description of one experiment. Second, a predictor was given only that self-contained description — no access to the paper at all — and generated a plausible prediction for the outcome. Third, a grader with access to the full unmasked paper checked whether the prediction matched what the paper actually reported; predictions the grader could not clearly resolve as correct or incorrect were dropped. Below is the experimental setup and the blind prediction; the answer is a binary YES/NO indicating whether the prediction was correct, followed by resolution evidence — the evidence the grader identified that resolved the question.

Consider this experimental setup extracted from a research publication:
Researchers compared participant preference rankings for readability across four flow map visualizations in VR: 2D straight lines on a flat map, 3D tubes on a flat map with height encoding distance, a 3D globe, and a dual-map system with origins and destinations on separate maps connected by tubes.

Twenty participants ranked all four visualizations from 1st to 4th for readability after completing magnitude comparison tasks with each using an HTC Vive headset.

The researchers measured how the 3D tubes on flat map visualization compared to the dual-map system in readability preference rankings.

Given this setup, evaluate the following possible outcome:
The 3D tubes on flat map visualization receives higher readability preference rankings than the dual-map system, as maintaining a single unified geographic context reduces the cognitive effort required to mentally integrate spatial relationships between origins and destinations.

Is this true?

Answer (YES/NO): YES